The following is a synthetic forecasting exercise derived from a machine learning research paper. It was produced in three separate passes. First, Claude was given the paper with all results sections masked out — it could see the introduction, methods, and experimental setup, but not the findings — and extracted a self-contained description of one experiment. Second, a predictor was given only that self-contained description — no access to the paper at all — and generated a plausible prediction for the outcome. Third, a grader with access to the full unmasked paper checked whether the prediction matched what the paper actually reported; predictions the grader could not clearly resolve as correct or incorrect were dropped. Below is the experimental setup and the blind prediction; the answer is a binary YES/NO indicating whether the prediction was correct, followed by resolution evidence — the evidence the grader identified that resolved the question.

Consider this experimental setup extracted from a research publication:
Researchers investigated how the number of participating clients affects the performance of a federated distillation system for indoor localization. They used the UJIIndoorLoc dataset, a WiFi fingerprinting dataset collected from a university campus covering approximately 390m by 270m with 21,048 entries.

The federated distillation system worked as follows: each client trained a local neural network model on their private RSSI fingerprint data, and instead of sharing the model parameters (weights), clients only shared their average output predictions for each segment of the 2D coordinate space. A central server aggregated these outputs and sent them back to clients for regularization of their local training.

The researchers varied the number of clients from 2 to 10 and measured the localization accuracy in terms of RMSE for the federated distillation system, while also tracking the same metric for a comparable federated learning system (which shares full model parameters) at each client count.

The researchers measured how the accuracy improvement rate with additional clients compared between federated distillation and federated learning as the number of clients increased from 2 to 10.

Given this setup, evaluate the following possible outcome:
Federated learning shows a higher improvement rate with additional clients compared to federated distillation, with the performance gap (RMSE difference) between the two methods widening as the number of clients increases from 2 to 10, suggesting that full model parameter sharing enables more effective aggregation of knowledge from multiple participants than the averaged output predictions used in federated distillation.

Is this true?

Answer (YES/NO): YES